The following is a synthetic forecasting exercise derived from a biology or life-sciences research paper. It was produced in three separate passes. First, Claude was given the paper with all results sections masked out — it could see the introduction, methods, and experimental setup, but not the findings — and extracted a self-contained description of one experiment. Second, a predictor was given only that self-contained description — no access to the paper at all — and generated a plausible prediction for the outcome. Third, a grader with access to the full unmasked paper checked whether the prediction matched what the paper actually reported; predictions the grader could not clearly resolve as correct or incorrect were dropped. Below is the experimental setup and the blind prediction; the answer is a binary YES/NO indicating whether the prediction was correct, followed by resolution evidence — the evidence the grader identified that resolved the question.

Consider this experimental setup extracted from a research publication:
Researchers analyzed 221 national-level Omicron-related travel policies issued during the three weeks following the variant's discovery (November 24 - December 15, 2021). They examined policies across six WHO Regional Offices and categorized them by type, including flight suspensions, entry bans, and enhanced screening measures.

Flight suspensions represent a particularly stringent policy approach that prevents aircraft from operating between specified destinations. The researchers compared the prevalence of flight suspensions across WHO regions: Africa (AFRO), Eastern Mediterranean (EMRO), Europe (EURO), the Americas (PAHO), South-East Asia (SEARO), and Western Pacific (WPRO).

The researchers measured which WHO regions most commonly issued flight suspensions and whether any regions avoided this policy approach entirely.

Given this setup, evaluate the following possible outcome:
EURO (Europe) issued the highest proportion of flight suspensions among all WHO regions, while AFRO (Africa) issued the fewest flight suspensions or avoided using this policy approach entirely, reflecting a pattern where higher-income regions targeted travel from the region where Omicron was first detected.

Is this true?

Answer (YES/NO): NO